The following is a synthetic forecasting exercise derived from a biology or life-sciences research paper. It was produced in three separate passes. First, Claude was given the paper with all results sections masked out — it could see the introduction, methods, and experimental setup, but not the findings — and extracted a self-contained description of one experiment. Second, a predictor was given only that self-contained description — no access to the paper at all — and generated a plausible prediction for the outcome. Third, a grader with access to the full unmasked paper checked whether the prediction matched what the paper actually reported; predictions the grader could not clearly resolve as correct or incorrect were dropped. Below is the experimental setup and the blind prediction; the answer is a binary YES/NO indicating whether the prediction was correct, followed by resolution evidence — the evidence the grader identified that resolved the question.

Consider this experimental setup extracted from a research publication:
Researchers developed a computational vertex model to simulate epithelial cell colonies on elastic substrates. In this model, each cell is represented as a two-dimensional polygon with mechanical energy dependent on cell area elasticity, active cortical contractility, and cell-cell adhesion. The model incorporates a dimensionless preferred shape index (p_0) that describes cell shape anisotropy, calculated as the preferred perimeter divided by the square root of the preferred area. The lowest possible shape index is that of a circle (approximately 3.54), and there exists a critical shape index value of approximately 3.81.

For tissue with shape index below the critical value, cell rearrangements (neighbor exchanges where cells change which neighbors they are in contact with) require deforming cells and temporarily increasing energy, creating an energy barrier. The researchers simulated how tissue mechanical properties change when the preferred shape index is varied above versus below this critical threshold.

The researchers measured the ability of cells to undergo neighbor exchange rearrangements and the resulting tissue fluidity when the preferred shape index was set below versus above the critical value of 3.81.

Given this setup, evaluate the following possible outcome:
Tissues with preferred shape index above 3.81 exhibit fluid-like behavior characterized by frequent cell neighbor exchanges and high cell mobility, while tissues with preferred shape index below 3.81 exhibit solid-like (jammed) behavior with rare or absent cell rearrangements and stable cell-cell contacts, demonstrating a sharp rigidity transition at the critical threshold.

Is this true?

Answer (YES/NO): YES